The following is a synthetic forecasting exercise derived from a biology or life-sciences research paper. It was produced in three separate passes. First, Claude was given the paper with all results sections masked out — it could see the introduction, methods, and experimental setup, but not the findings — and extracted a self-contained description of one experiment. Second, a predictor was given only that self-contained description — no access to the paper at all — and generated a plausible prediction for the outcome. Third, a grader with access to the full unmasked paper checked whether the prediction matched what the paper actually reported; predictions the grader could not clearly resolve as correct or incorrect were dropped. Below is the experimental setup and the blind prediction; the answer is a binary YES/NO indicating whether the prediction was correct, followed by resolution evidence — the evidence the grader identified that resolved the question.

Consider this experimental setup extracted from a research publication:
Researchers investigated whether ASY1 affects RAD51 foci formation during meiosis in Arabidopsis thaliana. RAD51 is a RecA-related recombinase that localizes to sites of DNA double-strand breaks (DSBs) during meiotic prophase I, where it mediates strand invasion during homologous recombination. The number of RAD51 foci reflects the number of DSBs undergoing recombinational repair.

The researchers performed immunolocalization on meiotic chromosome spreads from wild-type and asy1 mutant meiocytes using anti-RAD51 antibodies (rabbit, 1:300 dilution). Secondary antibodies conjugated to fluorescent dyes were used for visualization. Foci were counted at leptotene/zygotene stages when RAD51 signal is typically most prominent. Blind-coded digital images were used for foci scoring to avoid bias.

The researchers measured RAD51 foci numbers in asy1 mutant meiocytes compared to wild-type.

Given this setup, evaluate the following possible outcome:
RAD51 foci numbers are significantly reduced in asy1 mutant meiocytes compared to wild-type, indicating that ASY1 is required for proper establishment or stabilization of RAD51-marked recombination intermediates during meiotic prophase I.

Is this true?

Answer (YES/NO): NO